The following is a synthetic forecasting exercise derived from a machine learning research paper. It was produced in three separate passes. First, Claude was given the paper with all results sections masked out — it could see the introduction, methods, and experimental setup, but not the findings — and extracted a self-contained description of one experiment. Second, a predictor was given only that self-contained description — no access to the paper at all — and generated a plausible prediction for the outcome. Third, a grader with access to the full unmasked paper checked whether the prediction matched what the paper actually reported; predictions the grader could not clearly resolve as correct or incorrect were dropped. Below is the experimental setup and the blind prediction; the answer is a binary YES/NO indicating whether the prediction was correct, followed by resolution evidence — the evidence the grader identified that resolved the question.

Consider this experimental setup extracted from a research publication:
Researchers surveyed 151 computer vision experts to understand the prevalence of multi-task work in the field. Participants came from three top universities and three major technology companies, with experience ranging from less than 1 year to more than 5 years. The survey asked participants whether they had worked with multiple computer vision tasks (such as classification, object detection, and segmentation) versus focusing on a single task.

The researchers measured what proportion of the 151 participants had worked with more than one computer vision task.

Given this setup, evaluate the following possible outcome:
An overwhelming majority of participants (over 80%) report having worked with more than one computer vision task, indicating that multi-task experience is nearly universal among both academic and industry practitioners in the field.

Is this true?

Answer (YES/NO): NO